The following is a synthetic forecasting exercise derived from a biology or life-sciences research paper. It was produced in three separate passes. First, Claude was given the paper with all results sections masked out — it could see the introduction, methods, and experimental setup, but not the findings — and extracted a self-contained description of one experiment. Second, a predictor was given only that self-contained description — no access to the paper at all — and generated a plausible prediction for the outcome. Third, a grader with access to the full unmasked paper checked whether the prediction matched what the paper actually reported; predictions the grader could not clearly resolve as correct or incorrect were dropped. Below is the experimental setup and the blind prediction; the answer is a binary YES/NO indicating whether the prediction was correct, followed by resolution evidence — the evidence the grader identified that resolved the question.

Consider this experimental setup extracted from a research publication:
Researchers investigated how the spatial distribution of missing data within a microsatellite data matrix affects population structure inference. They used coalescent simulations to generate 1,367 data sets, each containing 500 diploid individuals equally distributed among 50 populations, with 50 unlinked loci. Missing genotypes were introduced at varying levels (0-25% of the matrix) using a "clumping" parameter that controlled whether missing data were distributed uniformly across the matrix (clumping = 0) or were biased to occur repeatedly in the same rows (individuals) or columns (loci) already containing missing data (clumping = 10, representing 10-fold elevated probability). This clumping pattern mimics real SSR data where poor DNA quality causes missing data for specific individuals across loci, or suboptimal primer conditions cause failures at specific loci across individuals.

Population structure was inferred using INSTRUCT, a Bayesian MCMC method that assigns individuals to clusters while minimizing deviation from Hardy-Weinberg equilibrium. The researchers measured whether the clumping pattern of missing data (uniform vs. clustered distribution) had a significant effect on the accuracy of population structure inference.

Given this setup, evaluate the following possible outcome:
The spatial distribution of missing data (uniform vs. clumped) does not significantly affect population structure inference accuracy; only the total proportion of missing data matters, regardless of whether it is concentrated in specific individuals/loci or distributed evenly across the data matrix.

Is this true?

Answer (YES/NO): YES